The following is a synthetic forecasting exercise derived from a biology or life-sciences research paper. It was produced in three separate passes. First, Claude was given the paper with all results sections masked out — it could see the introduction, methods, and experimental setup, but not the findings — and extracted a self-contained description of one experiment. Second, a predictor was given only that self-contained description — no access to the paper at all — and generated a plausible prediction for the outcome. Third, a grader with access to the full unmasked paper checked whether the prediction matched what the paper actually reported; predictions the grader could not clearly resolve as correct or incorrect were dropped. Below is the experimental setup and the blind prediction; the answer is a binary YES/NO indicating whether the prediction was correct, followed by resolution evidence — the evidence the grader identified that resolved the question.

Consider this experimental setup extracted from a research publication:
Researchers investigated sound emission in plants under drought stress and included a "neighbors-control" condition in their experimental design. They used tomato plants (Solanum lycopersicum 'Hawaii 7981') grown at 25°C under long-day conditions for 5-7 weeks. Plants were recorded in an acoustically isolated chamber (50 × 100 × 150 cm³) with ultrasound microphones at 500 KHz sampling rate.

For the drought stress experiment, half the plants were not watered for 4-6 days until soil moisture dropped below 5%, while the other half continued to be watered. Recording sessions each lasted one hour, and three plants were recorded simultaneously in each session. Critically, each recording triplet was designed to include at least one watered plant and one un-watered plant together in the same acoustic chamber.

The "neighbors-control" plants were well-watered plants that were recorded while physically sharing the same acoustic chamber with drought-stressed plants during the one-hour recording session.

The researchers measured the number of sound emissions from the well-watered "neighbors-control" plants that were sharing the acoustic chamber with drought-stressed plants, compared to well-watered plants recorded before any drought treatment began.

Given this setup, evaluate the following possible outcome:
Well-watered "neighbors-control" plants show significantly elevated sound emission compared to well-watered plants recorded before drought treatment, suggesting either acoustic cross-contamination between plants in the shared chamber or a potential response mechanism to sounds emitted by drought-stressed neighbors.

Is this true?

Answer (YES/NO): NO